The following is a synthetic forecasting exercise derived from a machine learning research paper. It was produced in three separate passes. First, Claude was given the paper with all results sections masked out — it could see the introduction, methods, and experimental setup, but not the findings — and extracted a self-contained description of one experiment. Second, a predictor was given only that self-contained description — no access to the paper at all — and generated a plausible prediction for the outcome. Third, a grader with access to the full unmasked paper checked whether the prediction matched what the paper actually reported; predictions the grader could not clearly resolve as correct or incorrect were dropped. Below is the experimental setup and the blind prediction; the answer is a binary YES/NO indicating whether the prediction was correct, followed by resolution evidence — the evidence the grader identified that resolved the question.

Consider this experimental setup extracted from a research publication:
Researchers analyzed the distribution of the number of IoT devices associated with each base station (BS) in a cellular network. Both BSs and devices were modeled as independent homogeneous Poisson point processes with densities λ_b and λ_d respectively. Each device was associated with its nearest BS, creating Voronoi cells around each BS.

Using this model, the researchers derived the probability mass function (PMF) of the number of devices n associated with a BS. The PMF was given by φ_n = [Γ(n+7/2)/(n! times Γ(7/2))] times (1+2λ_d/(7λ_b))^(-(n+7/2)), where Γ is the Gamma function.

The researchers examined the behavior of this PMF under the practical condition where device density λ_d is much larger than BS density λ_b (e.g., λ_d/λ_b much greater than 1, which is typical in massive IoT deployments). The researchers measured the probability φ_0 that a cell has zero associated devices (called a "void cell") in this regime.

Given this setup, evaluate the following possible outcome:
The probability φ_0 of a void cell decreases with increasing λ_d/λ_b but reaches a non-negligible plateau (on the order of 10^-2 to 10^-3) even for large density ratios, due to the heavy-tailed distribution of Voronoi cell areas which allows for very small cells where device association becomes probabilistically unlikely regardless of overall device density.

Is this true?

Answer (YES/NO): NO